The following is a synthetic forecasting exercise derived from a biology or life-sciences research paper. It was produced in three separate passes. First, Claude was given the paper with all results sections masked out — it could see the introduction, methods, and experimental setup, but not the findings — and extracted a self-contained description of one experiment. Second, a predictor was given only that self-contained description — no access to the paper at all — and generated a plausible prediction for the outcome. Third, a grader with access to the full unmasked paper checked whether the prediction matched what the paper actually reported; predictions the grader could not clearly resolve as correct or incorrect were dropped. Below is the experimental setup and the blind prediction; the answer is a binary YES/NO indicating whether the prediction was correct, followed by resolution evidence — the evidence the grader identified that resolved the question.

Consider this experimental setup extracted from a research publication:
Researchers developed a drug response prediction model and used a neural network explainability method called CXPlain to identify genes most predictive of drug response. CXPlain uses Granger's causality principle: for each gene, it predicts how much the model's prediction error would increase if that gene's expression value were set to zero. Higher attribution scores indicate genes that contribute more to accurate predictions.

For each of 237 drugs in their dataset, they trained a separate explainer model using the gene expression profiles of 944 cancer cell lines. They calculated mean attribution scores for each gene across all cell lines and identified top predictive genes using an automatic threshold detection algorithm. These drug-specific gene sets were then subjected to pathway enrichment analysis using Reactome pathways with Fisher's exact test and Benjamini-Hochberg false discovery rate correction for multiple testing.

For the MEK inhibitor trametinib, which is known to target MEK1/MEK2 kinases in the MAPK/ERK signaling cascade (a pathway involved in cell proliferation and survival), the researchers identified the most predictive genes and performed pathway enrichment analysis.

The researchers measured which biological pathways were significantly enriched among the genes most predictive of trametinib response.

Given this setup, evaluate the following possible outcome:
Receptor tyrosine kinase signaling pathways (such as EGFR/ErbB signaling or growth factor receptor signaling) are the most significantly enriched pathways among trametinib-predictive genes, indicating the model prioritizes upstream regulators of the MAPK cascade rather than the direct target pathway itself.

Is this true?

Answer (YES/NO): NO